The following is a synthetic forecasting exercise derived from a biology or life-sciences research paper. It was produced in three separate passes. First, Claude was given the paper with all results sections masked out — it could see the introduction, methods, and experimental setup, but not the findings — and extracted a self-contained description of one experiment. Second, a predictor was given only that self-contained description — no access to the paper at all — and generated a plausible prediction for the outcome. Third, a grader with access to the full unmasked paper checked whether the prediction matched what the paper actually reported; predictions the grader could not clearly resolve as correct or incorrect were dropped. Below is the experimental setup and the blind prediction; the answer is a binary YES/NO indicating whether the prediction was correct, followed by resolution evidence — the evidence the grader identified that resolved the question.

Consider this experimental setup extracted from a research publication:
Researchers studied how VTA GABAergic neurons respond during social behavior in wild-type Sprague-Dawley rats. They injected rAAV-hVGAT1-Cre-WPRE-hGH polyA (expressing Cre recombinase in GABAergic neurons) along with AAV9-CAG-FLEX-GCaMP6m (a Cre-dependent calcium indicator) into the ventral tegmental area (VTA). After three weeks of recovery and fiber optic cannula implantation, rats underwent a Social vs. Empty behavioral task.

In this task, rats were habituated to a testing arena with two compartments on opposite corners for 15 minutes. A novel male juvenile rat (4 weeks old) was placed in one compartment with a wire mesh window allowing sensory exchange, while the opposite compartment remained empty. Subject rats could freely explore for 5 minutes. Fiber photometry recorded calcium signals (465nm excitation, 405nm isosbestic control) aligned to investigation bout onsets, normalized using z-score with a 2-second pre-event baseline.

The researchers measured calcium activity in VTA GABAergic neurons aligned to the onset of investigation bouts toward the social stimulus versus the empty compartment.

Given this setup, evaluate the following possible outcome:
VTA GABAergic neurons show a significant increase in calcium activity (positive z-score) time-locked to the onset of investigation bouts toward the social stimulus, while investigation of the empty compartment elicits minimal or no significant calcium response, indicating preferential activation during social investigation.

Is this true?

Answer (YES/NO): NO